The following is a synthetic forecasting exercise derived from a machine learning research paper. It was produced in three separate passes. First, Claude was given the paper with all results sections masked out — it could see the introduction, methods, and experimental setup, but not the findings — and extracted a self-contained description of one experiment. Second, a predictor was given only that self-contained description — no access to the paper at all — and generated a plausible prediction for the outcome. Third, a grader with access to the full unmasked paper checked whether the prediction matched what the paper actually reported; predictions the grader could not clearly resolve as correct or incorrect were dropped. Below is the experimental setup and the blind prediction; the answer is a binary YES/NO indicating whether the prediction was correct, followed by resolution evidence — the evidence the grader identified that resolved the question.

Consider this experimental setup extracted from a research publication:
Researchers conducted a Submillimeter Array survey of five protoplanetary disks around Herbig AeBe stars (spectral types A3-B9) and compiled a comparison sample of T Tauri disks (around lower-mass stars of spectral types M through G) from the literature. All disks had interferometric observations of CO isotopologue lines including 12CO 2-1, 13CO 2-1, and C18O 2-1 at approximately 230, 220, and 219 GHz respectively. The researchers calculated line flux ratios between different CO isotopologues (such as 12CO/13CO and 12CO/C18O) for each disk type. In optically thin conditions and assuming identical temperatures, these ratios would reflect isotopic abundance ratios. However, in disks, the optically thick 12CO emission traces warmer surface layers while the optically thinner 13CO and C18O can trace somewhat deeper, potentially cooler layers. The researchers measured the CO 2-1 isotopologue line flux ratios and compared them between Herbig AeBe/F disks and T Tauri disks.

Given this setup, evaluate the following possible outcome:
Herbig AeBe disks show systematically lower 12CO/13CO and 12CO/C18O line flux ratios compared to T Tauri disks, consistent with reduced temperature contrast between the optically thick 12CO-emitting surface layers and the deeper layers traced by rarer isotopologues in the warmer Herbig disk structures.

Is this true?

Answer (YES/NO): YES